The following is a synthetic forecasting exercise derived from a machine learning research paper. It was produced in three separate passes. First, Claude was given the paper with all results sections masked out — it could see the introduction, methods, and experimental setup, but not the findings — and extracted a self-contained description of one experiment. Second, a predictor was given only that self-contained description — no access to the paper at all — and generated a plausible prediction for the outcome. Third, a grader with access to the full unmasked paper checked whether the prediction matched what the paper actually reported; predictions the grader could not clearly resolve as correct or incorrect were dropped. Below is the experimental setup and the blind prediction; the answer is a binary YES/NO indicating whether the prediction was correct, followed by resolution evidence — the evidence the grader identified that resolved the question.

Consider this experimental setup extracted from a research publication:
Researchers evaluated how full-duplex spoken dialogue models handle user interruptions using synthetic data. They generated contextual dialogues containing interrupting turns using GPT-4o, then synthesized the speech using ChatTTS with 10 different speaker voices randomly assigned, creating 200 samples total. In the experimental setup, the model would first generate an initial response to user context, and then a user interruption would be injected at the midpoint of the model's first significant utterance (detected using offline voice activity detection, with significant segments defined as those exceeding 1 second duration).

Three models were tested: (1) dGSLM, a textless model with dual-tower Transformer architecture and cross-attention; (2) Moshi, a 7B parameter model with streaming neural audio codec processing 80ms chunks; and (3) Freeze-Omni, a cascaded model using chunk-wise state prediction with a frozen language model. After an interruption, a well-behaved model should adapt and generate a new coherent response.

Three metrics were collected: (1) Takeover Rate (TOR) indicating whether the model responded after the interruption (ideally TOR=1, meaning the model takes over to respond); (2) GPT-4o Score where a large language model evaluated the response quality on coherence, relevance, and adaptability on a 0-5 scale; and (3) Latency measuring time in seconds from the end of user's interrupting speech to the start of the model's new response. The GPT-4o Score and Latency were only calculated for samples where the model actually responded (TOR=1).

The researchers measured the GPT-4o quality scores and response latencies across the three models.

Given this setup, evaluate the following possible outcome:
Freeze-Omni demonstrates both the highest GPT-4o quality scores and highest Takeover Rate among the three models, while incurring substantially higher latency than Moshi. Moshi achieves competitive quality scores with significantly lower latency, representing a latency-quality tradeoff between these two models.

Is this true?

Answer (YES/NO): NO